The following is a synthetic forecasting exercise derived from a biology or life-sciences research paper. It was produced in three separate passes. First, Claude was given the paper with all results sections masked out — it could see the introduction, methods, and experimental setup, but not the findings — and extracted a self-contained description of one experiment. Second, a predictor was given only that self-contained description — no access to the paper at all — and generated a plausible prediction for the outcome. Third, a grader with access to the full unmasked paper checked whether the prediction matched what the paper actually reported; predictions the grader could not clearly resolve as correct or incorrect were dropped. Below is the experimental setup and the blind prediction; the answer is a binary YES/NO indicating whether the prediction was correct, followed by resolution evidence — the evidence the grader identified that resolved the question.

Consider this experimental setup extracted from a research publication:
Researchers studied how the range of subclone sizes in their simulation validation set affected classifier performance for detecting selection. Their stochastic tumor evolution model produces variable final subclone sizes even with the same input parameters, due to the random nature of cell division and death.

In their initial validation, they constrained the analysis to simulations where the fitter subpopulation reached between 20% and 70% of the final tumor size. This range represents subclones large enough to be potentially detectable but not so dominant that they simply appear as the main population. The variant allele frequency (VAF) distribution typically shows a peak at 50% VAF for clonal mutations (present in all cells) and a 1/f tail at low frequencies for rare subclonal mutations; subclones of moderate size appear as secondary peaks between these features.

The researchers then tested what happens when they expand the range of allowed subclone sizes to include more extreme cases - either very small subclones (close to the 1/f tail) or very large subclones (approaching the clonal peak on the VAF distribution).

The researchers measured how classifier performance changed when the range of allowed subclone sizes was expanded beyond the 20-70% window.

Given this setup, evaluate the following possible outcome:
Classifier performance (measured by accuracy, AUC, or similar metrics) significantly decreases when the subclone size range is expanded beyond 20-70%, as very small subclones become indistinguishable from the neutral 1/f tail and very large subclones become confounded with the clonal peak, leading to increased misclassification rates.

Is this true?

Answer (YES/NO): YES